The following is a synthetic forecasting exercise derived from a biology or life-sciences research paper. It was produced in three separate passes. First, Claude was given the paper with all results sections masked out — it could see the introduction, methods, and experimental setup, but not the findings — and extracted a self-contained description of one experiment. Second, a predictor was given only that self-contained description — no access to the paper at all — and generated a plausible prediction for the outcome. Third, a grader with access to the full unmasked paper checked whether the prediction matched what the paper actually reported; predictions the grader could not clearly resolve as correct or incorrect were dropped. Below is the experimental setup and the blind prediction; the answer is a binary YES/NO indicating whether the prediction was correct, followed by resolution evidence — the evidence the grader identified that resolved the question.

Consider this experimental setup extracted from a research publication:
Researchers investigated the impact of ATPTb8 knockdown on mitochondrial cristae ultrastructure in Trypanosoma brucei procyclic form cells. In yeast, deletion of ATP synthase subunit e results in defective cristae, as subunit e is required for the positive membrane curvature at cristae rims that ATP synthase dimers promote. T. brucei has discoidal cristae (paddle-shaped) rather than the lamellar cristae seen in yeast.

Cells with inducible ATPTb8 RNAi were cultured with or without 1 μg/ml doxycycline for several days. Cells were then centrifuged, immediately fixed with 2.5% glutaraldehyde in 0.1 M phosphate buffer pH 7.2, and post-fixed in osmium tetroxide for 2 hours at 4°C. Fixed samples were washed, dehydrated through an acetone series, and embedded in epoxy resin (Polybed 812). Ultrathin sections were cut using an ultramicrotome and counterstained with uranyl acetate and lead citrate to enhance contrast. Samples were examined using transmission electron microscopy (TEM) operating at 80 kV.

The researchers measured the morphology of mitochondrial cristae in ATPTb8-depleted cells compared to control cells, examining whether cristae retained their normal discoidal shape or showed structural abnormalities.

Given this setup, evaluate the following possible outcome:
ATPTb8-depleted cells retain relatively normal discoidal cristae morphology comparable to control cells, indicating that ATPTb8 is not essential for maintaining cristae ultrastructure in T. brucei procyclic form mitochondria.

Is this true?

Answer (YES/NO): NO